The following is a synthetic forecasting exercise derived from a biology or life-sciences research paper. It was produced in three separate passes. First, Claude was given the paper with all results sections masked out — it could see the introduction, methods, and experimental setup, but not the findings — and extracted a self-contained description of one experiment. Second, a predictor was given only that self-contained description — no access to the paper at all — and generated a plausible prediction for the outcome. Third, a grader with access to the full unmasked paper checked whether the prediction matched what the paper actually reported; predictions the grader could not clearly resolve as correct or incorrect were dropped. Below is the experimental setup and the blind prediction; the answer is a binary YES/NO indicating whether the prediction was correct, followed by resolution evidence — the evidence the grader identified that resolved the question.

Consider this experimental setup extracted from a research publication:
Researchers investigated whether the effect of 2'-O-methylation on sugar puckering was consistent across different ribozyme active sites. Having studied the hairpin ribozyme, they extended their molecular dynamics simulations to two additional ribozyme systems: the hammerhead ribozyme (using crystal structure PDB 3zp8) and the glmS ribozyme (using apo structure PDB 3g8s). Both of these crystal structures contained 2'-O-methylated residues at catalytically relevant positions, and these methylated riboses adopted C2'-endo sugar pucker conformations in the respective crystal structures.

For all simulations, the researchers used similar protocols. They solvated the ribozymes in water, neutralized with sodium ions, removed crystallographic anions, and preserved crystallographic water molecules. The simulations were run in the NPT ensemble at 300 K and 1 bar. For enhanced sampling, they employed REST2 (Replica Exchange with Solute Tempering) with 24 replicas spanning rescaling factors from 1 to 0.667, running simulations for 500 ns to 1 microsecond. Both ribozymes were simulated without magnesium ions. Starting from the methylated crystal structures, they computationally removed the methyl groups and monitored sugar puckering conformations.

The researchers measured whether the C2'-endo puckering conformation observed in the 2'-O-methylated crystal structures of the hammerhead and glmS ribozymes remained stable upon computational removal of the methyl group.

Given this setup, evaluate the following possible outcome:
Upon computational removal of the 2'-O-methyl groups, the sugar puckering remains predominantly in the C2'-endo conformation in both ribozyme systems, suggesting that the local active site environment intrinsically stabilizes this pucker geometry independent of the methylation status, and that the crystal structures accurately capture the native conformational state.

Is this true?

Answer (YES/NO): NO